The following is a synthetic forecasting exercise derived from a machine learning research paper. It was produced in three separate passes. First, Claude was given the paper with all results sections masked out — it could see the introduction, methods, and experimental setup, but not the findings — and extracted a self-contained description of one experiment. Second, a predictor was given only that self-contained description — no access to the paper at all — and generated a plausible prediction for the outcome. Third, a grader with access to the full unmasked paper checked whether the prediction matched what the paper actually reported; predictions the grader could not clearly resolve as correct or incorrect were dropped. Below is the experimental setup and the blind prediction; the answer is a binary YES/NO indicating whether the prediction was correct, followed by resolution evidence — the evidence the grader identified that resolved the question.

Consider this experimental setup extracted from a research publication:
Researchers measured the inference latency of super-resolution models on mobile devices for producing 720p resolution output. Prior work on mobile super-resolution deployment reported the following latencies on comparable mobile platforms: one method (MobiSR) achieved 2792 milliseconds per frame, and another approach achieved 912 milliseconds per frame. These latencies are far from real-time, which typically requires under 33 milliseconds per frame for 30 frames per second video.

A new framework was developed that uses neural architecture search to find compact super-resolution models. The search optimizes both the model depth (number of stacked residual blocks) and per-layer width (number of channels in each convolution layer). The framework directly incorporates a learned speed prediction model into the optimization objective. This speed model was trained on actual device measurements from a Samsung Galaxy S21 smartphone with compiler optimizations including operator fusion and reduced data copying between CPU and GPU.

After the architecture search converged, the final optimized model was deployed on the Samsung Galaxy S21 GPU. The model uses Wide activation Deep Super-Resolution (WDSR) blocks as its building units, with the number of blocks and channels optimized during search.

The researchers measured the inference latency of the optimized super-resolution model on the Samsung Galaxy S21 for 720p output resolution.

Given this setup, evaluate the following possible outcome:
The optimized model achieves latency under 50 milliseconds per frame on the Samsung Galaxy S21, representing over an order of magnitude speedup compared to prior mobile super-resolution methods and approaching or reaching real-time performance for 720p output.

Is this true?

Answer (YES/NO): YES